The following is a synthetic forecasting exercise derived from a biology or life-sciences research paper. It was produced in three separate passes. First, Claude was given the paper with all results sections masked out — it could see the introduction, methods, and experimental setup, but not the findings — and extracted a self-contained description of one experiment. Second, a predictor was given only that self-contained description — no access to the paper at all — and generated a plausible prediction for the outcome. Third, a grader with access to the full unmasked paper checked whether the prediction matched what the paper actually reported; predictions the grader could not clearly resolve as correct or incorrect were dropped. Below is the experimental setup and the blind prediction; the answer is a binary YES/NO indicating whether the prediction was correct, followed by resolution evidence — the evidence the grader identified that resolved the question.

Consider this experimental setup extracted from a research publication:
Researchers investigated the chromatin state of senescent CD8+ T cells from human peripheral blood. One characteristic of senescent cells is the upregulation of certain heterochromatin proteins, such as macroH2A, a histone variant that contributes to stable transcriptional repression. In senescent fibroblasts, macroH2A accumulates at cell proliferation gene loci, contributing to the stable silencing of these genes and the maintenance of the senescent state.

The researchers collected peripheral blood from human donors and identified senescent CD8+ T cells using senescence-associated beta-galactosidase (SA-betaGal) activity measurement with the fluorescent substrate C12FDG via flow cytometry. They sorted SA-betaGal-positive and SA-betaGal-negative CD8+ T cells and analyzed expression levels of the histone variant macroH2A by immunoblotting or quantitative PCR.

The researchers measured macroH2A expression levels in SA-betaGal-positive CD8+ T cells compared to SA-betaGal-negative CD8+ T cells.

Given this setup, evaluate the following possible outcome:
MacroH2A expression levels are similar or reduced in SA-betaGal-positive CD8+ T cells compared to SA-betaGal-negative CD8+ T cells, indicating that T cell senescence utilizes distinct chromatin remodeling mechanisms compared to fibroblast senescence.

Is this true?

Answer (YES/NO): NO